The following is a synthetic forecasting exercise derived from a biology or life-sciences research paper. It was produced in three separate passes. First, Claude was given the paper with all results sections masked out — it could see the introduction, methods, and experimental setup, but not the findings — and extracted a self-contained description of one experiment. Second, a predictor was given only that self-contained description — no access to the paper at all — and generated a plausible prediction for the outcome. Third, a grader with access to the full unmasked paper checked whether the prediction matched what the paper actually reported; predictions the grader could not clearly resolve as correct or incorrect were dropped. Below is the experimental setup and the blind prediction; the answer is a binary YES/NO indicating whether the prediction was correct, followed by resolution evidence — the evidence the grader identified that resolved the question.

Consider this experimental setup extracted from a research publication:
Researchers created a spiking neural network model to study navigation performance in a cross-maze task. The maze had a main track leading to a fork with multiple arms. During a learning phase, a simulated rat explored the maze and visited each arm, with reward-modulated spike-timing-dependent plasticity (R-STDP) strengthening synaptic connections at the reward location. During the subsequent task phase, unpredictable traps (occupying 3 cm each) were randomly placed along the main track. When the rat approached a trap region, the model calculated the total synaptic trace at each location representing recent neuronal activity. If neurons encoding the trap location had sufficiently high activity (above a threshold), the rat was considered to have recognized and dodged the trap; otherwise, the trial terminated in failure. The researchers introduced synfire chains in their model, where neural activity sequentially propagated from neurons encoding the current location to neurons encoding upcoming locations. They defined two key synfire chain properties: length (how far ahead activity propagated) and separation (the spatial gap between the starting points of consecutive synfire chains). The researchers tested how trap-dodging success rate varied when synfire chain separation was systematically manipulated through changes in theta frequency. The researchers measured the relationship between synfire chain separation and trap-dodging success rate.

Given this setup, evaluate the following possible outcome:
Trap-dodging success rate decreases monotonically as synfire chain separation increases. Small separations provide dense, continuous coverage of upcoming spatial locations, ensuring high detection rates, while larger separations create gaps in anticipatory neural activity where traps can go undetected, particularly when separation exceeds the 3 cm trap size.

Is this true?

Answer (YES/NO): YES